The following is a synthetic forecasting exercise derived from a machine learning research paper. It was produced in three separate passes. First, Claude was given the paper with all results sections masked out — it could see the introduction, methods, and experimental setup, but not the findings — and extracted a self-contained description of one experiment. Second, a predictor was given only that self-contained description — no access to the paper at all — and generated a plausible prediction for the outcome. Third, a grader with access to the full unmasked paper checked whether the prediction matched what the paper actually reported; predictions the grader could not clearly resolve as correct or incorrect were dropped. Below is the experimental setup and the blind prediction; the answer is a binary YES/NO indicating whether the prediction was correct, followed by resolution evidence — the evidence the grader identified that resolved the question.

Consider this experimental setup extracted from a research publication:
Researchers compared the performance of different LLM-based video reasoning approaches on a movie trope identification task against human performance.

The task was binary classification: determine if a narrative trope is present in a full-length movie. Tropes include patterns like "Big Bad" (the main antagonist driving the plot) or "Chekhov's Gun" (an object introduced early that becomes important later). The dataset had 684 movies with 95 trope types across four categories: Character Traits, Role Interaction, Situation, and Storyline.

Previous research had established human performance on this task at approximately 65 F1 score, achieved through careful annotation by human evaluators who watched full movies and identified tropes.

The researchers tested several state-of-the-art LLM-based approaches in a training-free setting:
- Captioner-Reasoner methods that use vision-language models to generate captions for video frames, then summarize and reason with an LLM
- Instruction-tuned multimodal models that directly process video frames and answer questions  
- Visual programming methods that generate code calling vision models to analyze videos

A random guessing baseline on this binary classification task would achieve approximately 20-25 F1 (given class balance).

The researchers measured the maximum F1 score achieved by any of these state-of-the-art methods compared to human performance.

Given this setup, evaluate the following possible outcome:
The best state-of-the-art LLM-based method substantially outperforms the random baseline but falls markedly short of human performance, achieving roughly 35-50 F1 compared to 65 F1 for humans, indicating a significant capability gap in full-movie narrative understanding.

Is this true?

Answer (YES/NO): NO